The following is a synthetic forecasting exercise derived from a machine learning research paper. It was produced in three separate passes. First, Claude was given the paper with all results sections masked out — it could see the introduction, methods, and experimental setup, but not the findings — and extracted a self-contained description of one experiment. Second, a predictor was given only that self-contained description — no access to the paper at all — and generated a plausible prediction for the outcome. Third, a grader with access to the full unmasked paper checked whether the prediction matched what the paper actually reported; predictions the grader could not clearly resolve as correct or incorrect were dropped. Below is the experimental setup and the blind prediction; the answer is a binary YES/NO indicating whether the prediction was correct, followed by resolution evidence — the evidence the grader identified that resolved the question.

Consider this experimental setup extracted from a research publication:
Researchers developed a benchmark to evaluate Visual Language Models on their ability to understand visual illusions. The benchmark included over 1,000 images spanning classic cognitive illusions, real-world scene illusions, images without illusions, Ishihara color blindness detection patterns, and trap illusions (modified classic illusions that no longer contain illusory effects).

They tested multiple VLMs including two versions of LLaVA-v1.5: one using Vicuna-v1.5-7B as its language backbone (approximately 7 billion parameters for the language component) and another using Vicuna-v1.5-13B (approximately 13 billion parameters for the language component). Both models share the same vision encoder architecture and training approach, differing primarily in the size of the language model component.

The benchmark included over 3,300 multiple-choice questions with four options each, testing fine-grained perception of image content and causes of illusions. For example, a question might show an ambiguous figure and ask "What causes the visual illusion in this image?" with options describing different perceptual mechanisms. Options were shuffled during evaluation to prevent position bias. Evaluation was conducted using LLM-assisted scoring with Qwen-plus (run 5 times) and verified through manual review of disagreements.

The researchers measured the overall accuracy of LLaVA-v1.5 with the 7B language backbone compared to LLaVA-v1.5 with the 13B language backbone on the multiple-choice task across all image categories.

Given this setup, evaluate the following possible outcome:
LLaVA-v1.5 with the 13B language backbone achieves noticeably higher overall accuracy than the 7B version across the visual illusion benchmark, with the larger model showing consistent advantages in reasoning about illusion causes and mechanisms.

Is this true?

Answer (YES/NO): YES